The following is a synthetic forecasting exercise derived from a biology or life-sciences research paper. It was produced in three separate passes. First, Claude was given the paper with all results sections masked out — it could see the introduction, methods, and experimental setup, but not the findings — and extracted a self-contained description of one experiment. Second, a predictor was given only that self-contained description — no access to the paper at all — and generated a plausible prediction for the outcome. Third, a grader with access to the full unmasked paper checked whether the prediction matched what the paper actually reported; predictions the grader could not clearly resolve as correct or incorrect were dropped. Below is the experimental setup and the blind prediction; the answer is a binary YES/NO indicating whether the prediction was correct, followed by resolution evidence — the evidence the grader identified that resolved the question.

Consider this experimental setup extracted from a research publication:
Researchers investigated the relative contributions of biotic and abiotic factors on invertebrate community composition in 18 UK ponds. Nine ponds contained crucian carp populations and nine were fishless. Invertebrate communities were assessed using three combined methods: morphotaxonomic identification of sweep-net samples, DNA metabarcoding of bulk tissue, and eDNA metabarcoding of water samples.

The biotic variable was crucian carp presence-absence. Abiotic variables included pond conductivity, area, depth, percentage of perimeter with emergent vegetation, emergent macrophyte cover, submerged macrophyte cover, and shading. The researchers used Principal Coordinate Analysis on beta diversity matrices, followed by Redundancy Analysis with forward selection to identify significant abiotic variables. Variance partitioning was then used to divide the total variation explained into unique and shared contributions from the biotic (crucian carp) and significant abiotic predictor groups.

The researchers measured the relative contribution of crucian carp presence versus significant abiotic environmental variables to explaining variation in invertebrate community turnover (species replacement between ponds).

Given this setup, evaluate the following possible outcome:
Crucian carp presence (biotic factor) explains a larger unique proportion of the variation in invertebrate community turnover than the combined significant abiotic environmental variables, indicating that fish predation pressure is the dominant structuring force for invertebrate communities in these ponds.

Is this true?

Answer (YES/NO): YES